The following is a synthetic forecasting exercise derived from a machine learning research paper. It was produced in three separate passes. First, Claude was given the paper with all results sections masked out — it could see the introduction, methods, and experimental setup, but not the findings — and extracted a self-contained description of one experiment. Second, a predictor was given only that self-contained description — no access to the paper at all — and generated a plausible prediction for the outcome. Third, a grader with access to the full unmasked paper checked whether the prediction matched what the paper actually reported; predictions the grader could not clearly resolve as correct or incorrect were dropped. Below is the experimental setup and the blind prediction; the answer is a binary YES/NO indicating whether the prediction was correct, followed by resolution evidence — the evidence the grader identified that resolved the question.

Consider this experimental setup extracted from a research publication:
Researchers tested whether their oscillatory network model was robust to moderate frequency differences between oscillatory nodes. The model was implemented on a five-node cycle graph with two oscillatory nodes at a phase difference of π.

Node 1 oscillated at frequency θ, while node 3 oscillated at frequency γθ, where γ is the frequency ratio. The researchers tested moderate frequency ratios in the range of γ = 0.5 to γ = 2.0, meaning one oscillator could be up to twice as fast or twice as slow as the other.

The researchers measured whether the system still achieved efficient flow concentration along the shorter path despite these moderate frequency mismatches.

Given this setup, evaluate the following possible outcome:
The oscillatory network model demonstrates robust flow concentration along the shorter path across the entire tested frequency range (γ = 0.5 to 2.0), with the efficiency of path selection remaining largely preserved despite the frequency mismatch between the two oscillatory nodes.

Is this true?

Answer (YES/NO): YES